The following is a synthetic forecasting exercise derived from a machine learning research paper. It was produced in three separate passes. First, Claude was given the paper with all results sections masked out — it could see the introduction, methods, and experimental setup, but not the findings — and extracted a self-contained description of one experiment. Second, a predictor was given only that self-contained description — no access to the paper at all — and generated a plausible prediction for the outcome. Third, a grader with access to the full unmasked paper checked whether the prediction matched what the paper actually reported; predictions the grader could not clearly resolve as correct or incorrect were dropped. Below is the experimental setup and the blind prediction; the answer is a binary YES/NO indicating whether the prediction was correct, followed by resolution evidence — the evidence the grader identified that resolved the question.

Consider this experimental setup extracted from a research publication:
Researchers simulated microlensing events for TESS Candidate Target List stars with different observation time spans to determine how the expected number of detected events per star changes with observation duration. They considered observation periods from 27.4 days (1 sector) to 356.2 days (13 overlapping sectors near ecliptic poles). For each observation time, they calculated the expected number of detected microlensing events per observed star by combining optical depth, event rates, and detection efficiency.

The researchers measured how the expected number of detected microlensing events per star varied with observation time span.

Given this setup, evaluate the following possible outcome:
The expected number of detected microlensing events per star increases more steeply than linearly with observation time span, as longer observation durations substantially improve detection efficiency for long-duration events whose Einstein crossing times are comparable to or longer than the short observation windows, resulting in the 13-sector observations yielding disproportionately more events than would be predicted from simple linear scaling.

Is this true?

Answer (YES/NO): NO